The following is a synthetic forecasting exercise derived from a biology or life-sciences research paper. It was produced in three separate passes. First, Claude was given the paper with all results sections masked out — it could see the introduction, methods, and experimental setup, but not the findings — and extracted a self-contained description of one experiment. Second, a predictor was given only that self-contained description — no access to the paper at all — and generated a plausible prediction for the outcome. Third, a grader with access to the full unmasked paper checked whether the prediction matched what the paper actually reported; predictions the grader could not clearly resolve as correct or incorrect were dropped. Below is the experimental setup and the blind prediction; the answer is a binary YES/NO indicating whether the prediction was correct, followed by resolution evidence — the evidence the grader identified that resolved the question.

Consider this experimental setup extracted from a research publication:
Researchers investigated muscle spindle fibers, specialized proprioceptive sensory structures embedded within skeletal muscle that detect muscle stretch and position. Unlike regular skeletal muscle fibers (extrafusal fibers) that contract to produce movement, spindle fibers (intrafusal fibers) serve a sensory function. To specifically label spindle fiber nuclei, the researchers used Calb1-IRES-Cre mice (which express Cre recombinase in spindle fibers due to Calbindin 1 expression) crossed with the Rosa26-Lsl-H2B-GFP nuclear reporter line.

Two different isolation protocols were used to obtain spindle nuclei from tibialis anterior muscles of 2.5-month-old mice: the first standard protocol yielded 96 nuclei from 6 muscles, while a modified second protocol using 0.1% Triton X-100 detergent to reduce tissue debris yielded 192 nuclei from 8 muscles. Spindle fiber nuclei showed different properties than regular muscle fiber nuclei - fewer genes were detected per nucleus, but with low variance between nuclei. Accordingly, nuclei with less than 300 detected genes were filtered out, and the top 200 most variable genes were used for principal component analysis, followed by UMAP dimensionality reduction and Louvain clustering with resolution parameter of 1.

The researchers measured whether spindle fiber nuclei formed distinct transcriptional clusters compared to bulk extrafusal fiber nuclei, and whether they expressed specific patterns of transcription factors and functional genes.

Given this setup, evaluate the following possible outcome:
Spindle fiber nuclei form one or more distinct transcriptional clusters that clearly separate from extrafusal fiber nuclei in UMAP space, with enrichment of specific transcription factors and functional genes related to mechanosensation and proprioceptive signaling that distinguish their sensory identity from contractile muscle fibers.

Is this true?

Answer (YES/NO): NO